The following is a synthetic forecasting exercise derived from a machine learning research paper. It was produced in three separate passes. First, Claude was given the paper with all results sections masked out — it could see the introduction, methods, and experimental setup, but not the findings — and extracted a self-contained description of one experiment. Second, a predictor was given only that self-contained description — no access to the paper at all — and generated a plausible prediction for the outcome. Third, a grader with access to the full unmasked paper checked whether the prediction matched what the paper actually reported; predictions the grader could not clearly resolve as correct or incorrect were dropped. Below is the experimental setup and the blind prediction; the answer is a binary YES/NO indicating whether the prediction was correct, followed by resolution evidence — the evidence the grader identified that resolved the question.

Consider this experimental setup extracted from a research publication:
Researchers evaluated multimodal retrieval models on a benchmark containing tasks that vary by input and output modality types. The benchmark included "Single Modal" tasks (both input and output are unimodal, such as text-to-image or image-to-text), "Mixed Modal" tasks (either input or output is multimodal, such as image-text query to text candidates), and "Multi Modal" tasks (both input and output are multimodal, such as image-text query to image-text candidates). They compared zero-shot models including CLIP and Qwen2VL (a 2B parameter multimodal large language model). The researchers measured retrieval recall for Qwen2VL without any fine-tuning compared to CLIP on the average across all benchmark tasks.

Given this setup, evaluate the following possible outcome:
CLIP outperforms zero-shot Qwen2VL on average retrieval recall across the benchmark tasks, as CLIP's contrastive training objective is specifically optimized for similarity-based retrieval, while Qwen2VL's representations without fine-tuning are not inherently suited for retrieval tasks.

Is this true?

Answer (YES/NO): YES